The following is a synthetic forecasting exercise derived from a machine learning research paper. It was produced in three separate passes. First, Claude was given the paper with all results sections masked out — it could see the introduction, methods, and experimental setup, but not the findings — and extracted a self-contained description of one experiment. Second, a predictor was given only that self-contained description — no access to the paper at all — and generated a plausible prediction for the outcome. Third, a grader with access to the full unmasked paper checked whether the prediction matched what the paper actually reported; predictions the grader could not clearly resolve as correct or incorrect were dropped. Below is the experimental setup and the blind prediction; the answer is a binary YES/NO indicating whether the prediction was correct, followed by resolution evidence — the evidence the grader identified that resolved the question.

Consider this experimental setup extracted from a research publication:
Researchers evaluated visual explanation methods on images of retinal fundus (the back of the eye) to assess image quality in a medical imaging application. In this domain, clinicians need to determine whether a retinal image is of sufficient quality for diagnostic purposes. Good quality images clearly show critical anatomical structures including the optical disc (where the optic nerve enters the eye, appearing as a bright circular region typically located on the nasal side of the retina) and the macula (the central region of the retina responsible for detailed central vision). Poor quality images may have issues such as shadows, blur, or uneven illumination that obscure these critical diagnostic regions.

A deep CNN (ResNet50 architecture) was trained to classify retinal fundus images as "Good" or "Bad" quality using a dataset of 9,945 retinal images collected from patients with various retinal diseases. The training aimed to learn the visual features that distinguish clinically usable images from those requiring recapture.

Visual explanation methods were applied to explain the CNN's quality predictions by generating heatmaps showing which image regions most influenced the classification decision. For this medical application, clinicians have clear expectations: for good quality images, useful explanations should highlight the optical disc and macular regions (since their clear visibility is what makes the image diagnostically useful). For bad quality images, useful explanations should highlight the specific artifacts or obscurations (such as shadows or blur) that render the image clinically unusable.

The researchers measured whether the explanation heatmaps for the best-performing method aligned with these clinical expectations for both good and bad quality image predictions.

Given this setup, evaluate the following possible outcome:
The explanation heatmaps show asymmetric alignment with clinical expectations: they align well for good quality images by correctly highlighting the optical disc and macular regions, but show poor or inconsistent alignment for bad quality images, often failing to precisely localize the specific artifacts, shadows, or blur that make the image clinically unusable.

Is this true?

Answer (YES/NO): NO